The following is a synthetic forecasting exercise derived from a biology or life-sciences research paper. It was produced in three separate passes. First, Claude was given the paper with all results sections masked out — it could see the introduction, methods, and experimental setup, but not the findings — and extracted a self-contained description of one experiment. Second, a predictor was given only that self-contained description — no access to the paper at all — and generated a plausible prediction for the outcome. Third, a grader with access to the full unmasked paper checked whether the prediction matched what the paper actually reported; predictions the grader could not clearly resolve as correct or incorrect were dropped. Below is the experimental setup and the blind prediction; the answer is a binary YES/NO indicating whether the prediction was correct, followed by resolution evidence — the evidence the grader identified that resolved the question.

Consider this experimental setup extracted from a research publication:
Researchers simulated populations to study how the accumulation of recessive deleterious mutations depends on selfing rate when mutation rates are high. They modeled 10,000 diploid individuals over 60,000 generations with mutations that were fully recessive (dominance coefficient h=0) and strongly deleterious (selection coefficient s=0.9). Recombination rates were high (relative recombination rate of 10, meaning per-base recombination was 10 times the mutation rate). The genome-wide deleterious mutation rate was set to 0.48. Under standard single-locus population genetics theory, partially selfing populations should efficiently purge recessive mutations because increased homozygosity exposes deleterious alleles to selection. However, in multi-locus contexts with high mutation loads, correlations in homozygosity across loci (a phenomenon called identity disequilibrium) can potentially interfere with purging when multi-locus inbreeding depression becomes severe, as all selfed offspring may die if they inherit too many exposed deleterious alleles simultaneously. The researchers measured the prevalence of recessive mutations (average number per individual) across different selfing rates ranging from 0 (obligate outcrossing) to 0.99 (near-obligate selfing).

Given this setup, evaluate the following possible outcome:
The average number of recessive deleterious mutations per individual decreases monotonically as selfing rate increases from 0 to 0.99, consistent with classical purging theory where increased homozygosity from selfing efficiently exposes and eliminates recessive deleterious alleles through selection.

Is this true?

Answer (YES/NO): NO